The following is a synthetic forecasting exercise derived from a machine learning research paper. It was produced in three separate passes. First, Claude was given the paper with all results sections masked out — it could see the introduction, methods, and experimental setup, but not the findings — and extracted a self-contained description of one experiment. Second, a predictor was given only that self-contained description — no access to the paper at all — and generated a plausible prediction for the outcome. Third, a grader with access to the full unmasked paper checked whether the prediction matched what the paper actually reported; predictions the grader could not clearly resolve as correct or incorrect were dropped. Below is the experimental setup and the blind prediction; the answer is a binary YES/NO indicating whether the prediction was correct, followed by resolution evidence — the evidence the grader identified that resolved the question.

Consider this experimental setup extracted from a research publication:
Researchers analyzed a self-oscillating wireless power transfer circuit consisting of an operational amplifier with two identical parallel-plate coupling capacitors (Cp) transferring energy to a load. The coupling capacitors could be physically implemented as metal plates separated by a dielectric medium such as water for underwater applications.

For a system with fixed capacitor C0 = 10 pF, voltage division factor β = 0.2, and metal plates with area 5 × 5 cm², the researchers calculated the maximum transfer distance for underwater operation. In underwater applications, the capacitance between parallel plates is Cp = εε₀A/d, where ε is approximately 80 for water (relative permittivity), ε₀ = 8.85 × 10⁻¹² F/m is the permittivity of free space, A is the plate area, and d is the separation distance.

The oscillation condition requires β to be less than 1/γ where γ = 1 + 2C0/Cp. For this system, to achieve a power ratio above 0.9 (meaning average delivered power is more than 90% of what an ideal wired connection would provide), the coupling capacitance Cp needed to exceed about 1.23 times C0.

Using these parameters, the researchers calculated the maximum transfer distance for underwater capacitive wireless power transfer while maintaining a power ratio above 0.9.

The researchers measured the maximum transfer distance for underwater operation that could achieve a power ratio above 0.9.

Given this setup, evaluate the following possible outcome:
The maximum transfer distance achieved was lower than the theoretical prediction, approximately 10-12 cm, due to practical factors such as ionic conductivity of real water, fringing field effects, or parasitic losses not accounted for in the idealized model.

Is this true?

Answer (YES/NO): NO